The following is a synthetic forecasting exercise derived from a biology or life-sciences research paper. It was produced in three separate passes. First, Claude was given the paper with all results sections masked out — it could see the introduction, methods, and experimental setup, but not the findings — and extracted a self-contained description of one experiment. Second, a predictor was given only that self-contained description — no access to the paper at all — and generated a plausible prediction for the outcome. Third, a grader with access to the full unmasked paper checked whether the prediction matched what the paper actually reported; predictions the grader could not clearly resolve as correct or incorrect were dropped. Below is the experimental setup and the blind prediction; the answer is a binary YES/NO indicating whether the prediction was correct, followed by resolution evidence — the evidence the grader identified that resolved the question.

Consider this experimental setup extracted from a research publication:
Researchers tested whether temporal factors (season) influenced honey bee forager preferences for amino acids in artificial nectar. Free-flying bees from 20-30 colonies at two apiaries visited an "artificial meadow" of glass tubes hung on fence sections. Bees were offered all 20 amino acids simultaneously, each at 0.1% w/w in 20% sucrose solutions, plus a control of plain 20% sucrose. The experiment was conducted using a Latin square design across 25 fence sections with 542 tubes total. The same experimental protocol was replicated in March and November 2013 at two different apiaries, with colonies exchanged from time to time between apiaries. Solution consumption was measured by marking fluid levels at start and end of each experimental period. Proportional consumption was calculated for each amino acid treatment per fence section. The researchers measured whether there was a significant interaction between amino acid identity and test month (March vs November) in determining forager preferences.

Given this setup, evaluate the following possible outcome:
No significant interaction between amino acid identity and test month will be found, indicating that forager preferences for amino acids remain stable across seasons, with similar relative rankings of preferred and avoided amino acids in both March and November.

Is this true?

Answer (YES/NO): YES